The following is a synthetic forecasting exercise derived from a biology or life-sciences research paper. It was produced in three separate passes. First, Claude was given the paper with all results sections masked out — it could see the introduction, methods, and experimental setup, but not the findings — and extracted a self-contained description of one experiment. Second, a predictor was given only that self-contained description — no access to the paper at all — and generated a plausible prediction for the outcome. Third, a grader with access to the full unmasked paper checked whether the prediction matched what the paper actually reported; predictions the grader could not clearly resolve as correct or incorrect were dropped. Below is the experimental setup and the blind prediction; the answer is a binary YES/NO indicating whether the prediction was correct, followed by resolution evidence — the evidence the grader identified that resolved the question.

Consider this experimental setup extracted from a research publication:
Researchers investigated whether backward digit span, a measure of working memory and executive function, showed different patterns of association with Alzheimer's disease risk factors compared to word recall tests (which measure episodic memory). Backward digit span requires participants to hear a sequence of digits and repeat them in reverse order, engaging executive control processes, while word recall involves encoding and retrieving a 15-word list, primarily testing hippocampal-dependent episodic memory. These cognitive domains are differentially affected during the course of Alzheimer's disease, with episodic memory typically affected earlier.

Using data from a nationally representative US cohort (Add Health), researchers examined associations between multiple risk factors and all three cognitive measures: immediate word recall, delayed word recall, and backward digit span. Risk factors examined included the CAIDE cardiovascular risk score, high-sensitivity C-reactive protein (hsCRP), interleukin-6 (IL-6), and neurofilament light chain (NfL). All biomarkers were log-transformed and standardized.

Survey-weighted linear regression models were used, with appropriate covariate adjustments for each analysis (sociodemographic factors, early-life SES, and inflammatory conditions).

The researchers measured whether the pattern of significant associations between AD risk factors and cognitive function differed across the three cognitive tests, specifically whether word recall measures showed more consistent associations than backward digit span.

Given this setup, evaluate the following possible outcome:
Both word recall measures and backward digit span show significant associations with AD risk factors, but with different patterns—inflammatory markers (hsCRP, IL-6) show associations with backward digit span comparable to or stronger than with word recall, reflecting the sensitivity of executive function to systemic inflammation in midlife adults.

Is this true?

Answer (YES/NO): YES